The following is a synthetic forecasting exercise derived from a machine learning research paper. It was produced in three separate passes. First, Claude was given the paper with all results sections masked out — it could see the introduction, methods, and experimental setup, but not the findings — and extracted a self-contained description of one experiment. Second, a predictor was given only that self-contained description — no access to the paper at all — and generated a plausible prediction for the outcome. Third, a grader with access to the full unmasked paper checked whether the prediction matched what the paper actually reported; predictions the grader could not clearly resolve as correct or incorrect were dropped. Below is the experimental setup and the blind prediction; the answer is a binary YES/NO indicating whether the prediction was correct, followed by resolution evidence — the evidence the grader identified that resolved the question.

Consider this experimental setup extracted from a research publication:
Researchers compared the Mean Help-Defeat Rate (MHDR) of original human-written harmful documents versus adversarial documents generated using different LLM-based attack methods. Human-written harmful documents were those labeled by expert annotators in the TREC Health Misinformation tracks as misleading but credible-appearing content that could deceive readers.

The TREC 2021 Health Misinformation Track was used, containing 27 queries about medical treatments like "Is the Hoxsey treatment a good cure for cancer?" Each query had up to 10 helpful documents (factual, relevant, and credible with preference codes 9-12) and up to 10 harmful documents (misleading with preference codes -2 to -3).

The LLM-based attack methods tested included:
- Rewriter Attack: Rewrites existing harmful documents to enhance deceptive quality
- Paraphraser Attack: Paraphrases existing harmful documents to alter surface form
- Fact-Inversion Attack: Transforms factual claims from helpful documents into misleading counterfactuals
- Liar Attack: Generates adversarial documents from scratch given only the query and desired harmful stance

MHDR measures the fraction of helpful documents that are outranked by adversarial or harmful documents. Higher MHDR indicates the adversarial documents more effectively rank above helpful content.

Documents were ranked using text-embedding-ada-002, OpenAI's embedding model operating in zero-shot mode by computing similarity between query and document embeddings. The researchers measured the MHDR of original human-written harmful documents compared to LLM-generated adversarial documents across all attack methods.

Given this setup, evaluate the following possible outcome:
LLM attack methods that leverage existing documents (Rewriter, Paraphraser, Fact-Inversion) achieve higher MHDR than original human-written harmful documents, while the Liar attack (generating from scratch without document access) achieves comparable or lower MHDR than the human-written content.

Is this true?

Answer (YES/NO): NO